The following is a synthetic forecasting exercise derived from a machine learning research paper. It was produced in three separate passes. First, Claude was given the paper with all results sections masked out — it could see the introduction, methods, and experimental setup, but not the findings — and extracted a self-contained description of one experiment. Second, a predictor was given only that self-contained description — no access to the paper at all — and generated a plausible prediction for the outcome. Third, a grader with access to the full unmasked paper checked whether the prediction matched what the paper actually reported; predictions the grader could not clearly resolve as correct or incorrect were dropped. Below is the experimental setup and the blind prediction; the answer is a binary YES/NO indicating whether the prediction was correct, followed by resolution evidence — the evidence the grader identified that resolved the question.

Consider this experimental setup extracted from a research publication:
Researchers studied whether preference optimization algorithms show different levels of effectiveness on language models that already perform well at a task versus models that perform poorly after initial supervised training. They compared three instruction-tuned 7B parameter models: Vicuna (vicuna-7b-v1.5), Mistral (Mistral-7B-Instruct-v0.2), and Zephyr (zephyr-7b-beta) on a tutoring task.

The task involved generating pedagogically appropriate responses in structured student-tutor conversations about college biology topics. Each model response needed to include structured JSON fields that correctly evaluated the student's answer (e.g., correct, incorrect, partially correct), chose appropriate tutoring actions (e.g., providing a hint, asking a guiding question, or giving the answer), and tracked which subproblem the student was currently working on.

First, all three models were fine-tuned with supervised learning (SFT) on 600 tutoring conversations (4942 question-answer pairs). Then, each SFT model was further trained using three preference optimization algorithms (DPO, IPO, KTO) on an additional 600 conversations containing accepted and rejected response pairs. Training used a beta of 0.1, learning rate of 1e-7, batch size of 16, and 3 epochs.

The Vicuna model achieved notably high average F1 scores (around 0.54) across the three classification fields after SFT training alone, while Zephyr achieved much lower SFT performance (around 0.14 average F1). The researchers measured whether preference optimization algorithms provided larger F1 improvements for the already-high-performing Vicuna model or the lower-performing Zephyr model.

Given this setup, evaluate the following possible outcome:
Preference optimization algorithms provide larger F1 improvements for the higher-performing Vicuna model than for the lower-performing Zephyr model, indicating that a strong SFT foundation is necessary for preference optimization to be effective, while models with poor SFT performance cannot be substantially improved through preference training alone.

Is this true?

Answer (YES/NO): NO